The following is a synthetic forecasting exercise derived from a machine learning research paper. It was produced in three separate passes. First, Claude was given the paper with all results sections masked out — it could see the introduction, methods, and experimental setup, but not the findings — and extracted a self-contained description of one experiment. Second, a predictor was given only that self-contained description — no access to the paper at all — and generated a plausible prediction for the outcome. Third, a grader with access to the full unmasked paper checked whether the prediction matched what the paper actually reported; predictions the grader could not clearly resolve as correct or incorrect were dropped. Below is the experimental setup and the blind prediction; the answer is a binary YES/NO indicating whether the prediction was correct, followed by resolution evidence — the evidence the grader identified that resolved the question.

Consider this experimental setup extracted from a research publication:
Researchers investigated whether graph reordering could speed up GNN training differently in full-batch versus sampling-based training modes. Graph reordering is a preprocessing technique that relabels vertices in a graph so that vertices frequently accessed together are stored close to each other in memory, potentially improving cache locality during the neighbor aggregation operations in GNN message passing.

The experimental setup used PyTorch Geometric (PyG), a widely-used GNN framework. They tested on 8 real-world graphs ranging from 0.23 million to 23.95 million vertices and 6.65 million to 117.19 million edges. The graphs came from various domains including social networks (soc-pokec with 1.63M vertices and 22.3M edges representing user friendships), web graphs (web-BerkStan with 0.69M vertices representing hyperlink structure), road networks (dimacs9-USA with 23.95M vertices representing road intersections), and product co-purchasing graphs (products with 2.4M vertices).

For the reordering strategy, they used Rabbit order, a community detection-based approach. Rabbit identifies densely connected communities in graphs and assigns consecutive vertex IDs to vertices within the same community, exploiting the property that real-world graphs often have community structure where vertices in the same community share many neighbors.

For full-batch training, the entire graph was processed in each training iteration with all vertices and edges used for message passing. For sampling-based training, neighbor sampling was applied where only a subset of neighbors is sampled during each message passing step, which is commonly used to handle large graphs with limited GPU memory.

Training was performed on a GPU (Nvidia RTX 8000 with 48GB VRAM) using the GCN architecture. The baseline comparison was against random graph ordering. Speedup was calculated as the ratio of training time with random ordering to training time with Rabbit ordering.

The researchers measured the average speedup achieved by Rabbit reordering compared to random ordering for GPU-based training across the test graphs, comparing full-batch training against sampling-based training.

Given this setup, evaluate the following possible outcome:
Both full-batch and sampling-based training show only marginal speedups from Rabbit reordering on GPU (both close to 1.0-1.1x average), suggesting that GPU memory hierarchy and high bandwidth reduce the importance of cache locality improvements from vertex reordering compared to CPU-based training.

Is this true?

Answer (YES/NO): NO